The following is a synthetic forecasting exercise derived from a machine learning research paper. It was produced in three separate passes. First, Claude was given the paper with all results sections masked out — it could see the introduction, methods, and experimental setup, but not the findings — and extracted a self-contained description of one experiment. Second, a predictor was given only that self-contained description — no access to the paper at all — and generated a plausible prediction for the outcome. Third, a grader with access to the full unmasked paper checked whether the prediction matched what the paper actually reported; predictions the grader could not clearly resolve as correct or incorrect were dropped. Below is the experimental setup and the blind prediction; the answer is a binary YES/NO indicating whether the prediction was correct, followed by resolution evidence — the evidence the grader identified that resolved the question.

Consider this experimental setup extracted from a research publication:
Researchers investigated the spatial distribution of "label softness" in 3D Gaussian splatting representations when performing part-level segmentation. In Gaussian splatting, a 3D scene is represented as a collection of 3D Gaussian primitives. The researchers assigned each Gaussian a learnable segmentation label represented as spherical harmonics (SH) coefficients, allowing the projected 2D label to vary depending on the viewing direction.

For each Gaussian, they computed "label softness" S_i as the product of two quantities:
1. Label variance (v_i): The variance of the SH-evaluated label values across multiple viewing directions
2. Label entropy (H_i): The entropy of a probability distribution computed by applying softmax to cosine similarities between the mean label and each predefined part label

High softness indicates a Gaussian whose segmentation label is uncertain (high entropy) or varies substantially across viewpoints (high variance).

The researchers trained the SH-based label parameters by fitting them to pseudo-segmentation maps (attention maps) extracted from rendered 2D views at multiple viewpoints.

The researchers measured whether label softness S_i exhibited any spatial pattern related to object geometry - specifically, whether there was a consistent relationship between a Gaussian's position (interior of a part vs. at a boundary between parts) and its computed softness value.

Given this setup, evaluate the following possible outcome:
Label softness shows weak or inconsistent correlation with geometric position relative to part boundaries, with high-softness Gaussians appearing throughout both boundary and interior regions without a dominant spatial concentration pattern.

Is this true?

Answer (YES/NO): NO